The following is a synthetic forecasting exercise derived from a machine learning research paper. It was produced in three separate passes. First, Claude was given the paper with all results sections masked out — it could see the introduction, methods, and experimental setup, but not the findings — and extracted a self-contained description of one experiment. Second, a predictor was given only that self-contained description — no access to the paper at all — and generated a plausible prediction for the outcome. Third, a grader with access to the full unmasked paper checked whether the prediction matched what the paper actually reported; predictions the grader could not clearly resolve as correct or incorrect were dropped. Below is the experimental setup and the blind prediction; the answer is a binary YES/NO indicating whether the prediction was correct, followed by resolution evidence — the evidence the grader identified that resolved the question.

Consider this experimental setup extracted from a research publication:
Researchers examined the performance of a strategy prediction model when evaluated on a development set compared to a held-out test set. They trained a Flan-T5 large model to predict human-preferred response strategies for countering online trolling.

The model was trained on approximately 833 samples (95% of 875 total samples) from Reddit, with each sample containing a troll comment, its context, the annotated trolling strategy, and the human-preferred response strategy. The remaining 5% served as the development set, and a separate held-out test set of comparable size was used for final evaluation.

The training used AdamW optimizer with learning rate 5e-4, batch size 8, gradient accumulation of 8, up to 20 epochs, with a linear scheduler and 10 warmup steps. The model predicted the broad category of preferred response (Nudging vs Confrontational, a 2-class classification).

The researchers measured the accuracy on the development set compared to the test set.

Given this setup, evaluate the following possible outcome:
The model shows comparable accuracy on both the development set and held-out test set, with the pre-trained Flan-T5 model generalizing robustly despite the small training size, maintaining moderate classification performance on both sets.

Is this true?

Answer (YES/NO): NO